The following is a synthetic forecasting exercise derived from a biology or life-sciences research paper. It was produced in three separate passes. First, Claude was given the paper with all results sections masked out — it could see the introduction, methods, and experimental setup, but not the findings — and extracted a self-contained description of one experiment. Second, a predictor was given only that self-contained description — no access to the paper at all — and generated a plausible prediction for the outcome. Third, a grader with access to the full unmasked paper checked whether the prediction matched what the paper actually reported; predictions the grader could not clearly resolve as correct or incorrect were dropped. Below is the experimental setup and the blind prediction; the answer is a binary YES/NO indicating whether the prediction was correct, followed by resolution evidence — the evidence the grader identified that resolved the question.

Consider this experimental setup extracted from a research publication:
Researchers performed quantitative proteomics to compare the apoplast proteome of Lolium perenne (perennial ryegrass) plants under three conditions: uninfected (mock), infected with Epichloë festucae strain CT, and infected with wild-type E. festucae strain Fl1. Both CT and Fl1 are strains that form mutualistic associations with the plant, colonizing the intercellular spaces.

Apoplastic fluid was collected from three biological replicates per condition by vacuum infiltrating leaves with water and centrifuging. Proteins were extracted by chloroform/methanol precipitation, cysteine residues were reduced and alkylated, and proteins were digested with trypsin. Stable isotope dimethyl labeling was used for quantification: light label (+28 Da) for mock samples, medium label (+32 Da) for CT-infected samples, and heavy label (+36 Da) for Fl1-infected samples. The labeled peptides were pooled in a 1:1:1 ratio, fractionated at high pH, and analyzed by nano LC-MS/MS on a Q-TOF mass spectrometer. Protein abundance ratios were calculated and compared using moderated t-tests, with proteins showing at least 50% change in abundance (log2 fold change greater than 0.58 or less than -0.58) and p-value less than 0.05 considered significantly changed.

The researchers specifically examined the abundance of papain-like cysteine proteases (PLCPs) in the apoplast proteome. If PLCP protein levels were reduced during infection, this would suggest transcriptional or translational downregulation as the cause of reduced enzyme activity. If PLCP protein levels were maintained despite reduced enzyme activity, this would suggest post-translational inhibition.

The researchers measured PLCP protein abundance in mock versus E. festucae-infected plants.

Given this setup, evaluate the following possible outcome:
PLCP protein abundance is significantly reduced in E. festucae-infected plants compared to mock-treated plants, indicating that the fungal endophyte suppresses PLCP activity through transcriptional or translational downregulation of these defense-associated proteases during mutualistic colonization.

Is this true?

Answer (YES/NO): NO